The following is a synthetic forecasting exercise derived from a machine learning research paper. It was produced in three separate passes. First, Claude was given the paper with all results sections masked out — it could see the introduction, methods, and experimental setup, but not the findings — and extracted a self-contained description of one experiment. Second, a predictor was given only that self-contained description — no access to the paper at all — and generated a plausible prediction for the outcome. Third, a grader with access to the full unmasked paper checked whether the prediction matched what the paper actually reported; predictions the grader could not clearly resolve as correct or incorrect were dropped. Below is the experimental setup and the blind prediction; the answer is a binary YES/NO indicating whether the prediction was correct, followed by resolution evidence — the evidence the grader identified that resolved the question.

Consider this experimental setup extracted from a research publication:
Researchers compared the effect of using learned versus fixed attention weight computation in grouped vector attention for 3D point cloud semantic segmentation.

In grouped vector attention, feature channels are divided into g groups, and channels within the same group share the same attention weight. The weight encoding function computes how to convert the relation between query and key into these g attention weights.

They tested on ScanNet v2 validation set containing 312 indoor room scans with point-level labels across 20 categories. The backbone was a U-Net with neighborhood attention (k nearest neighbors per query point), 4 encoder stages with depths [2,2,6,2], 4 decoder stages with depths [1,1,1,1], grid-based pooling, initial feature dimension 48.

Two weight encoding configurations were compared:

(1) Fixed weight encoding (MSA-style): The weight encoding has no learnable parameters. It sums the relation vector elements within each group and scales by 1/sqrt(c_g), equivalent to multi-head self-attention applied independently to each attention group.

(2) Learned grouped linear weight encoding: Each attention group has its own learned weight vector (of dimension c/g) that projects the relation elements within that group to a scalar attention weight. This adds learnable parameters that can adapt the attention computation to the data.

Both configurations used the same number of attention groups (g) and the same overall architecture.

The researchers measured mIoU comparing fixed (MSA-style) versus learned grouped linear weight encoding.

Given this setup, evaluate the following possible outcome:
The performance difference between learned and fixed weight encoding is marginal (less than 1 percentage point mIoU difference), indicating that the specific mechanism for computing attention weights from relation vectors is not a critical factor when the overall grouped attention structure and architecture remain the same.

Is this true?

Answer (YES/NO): NO